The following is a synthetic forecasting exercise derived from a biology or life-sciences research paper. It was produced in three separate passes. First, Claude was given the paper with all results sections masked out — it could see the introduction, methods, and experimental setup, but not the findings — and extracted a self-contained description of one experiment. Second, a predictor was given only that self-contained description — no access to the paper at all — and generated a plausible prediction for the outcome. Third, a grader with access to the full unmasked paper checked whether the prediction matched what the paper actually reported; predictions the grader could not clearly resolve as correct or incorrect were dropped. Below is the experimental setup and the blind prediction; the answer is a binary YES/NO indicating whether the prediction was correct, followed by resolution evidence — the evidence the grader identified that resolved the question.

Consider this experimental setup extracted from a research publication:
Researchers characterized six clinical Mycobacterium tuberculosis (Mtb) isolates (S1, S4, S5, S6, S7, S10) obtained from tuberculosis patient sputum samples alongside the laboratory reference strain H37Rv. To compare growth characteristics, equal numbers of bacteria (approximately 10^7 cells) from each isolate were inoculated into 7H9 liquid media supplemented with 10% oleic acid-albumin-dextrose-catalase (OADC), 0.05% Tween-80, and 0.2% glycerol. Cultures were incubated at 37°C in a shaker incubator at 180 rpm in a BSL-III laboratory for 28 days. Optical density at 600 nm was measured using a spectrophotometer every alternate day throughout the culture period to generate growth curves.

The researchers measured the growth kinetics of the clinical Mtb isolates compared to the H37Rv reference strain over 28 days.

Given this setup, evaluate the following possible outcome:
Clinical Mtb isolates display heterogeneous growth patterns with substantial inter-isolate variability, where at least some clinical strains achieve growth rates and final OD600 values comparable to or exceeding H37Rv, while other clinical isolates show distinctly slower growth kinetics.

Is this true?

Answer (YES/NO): NO